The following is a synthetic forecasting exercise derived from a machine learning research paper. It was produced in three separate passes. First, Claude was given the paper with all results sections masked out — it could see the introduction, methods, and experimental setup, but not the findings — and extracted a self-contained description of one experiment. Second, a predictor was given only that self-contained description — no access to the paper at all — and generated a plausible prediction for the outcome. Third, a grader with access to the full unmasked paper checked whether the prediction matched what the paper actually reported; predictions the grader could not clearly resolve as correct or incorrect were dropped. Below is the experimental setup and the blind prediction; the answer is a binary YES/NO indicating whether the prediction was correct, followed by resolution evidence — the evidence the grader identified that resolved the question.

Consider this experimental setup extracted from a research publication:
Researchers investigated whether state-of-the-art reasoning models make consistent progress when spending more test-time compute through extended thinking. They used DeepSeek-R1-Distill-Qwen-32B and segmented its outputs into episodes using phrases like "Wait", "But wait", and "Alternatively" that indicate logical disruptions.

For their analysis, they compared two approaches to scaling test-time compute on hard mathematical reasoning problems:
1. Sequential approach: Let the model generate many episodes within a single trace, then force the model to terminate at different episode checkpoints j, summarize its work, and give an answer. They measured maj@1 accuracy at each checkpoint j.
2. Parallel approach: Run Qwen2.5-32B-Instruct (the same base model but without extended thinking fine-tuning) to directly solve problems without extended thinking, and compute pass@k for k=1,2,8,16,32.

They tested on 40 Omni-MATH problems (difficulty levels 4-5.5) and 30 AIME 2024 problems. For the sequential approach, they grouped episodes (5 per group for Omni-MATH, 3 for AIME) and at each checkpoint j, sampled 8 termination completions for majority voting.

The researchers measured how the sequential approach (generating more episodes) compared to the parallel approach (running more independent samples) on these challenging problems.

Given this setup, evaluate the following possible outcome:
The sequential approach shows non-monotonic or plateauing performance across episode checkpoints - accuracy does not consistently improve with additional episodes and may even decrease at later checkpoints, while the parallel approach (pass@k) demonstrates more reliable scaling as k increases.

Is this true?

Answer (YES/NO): YES